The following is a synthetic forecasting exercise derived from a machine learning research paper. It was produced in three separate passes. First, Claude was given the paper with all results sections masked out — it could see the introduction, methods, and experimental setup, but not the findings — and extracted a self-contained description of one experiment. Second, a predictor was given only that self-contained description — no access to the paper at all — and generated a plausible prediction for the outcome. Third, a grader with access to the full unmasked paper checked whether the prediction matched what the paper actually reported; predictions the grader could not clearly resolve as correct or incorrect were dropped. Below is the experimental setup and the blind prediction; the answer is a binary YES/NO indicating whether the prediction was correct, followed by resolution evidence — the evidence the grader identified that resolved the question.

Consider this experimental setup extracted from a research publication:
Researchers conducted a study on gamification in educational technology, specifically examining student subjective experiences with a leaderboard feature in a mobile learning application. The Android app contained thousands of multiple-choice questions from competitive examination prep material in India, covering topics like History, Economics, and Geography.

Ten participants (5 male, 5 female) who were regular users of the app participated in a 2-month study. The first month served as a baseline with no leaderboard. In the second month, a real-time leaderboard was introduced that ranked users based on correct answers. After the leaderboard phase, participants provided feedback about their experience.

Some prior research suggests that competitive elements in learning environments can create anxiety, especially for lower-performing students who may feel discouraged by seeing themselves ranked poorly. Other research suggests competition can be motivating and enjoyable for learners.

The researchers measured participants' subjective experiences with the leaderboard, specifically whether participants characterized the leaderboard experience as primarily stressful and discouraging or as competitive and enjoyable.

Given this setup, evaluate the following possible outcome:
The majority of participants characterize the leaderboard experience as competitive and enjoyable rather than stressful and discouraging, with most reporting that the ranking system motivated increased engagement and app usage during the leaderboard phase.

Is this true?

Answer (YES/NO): YES